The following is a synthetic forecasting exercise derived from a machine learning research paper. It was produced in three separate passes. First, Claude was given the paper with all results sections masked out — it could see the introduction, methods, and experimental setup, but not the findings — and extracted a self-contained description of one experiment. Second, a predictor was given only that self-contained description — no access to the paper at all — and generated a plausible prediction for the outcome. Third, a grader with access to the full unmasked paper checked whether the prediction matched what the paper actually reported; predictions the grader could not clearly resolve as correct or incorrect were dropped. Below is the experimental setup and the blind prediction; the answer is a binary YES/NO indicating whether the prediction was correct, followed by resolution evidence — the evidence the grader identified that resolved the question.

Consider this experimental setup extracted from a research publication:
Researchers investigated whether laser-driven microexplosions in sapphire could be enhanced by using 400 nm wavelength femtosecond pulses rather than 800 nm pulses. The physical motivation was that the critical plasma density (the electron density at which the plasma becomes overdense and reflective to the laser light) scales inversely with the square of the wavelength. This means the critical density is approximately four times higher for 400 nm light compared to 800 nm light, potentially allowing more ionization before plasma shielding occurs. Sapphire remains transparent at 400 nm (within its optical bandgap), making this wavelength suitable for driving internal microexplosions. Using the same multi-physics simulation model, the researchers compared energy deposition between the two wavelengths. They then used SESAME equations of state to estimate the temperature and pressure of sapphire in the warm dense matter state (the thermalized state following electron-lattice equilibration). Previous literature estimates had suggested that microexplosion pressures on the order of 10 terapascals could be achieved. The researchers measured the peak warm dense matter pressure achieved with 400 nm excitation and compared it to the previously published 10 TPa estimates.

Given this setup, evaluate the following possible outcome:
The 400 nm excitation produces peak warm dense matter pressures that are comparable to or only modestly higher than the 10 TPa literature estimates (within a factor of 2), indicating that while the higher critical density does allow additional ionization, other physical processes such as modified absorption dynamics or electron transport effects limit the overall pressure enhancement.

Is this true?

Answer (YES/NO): NO